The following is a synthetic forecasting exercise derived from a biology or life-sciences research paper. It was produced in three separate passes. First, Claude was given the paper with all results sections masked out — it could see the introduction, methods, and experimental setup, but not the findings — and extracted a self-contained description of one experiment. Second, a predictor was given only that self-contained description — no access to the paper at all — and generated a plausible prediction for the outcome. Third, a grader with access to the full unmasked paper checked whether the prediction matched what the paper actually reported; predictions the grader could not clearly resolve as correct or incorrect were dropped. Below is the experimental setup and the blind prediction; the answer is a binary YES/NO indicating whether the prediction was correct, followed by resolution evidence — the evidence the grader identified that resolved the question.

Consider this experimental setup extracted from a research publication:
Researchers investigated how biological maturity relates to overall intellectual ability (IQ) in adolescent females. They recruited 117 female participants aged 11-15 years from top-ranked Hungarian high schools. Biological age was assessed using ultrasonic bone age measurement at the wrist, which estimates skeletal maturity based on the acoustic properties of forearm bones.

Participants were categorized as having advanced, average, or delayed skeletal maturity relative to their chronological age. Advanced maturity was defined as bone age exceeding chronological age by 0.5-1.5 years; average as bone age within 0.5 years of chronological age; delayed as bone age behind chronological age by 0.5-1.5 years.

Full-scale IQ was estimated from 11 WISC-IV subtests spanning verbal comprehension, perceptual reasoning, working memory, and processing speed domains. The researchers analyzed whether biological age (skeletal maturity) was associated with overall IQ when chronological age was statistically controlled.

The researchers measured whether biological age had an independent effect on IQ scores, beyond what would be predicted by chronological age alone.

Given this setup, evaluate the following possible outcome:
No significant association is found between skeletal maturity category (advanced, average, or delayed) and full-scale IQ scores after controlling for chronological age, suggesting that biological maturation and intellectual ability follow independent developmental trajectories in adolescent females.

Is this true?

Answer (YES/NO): NO